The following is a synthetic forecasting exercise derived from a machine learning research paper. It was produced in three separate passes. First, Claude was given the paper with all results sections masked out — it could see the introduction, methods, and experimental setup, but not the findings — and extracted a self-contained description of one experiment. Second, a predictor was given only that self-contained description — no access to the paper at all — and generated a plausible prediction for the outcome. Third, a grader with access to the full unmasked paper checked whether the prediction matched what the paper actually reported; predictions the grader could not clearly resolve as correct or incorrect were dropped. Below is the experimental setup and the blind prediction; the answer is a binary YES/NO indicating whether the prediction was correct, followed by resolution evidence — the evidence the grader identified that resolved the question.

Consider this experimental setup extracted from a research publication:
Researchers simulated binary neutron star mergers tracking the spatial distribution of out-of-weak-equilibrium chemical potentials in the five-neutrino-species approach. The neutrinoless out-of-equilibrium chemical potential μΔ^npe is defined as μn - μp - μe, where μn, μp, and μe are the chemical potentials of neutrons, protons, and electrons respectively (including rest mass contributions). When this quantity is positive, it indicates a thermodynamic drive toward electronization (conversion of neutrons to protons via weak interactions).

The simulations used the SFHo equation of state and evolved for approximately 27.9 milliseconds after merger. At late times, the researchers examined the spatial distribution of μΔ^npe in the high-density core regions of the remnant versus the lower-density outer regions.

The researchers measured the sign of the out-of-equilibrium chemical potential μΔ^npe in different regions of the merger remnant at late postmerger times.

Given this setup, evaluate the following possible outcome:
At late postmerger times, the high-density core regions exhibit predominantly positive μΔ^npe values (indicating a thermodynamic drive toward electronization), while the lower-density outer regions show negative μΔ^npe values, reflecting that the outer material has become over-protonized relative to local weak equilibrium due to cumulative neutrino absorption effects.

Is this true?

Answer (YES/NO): NO